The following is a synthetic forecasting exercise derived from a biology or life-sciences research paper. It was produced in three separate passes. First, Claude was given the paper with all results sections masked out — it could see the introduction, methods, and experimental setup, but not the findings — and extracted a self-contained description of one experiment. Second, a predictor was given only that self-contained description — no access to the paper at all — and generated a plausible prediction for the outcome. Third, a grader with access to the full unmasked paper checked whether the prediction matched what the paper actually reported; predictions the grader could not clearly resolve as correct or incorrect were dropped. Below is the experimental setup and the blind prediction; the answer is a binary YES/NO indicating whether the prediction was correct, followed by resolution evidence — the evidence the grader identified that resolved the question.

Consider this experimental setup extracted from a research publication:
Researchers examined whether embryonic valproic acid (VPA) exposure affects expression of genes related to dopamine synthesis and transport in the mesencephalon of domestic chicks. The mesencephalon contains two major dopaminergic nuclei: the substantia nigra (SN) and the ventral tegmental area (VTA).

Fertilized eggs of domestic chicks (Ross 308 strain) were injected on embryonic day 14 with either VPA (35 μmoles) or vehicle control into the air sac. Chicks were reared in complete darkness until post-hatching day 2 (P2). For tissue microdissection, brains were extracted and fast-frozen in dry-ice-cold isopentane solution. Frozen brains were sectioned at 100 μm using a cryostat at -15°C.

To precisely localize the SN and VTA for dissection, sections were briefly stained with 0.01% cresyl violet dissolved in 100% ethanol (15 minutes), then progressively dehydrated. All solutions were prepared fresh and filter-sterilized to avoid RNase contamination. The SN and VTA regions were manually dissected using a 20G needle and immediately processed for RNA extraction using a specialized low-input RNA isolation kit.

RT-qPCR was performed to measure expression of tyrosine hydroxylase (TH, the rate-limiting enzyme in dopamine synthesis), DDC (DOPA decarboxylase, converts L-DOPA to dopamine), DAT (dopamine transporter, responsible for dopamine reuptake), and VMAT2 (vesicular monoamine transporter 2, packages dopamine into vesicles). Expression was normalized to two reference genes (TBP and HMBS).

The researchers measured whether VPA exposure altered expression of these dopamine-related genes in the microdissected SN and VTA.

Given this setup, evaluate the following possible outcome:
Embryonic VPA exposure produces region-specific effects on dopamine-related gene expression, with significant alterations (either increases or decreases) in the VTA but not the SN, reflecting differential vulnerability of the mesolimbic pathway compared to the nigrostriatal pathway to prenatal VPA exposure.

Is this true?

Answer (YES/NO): NO